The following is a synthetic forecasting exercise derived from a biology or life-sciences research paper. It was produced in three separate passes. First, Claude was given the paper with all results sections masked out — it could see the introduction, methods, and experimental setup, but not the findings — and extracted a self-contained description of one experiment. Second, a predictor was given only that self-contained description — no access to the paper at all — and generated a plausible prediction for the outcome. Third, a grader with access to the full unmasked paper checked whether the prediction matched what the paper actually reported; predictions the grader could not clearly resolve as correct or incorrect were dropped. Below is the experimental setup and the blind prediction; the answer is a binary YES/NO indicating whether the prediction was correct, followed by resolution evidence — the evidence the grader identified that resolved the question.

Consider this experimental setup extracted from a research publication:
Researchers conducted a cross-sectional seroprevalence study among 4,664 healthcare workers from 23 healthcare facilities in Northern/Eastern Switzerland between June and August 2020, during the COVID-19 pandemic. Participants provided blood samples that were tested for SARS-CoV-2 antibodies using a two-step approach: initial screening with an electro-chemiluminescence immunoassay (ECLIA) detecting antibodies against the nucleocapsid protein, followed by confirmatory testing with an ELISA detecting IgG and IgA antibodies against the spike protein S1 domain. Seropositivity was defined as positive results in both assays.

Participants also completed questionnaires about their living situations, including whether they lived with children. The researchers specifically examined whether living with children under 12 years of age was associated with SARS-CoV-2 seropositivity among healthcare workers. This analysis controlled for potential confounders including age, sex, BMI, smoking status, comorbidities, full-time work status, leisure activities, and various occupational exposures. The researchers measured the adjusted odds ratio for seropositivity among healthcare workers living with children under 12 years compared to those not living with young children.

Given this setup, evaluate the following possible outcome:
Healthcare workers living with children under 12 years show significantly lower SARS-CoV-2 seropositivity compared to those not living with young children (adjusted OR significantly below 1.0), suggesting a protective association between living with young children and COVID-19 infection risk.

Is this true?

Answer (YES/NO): YES